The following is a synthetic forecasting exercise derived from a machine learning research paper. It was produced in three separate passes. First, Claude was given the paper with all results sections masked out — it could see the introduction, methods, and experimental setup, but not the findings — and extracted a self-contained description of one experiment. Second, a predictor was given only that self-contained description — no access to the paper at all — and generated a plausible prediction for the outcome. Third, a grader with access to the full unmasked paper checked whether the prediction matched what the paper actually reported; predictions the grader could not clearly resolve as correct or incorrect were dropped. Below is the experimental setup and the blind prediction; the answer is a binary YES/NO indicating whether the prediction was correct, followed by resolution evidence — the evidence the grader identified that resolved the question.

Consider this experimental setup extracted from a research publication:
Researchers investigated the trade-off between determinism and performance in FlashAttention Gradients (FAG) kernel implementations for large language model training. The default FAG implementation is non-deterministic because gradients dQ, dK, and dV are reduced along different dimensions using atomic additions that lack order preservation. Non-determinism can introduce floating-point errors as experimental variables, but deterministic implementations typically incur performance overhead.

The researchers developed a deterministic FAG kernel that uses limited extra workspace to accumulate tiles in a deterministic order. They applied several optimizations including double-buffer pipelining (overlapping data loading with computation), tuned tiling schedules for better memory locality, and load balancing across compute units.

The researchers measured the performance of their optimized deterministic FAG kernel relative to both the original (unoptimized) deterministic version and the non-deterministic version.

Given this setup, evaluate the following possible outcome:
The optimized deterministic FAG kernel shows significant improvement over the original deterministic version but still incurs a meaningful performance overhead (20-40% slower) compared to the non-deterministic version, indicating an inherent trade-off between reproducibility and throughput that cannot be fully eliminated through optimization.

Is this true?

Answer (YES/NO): NO